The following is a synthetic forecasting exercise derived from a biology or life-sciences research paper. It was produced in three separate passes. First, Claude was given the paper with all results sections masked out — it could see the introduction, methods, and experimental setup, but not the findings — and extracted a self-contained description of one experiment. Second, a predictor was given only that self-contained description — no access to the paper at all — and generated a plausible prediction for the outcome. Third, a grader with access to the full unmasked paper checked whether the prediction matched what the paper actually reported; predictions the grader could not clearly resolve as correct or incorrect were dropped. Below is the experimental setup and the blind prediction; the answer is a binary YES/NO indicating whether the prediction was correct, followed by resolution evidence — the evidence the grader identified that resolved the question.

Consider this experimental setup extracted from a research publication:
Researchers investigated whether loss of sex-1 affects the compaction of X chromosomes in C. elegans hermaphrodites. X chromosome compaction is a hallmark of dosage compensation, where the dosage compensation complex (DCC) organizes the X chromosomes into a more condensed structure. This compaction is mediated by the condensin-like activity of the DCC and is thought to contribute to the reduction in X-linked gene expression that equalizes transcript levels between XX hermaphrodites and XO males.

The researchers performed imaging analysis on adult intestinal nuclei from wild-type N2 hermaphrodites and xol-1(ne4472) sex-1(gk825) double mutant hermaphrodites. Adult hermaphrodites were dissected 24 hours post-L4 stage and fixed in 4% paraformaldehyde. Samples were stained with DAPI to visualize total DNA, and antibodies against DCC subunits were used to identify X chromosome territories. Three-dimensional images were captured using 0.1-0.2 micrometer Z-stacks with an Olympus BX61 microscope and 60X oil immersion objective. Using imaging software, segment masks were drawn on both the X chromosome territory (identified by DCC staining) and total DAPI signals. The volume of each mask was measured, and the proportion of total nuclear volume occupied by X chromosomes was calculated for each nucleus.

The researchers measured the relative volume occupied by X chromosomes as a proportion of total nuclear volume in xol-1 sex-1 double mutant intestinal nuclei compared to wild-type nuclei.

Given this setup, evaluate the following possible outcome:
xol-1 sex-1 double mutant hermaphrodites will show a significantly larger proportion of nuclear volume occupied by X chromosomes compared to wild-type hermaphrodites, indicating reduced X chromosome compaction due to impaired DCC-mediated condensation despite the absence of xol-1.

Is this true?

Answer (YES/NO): NO